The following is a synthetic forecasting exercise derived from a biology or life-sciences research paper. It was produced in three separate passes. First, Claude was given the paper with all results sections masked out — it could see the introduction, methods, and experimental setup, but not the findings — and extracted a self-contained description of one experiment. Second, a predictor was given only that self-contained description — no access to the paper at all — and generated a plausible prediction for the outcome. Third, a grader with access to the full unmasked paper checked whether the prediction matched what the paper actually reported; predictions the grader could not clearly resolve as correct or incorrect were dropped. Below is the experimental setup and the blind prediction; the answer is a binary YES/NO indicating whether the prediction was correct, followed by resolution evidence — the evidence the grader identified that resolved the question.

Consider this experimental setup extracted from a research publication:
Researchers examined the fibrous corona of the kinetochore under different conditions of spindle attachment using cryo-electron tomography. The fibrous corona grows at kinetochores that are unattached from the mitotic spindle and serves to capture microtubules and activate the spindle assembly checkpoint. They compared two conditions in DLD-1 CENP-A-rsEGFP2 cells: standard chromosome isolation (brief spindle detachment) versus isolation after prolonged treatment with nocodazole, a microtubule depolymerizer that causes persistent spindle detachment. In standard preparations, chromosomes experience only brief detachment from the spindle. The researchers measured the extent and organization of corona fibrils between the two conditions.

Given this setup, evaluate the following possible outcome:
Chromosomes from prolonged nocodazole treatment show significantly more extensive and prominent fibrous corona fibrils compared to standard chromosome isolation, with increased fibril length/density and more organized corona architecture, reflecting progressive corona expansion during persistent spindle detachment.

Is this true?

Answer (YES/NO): YES